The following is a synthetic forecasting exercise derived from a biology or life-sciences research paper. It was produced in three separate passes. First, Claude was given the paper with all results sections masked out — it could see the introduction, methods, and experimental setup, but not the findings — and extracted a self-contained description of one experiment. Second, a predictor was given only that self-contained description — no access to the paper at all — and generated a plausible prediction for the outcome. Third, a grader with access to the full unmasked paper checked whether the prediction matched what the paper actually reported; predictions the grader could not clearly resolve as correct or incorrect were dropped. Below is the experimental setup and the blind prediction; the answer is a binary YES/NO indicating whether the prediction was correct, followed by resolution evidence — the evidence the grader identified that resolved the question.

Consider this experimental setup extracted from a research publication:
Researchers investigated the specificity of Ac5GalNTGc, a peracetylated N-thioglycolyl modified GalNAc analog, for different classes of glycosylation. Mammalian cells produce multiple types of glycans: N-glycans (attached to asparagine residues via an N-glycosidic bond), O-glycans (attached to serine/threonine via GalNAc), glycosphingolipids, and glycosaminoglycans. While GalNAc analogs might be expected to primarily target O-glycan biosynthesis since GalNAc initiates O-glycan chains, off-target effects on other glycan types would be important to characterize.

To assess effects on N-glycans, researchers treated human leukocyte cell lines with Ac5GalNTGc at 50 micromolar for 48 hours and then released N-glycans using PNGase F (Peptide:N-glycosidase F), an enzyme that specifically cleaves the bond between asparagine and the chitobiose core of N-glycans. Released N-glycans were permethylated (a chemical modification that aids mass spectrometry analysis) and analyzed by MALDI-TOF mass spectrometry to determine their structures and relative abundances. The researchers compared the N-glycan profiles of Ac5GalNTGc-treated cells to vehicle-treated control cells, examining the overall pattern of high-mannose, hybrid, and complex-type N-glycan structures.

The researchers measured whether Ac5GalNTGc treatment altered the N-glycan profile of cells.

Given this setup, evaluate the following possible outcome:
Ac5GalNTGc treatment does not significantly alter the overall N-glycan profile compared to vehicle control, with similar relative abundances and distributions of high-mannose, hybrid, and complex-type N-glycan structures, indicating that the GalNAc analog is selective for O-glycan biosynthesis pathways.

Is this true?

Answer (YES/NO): YES